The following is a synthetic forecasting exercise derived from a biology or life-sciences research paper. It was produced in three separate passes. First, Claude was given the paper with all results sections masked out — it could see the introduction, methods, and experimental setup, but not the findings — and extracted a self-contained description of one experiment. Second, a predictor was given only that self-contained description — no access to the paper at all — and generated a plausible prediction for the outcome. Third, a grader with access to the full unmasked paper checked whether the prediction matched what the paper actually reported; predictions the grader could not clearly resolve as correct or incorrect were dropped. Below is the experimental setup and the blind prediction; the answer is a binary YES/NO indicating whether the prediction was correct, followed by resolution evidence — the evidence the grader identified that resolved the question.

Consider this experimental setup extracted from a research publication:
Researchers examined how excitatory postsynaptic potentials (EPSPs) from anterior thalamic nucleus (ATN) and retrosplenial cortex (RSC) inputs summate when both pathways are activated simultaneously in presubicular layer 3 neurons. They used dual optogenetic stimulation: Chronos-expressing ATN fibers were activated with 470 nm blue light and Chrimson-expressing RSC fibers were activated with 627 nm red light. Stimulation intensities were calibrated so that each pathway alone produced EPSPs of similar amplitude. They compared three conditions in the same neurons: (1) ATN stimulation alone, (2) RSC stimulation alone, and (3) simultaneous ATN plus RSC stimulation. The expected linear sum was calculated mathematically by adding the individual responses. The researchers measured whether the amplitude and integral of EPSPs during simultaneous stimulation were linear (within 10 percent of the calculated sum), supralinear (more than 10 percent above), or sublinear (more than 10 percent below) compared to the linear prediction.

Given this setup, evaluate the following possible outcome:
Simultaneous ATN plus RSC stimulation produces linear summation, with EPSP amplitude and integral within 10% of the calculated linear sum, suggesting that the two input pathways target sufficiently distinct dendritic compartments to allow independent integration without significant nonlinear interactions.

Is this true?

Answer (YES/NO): NO